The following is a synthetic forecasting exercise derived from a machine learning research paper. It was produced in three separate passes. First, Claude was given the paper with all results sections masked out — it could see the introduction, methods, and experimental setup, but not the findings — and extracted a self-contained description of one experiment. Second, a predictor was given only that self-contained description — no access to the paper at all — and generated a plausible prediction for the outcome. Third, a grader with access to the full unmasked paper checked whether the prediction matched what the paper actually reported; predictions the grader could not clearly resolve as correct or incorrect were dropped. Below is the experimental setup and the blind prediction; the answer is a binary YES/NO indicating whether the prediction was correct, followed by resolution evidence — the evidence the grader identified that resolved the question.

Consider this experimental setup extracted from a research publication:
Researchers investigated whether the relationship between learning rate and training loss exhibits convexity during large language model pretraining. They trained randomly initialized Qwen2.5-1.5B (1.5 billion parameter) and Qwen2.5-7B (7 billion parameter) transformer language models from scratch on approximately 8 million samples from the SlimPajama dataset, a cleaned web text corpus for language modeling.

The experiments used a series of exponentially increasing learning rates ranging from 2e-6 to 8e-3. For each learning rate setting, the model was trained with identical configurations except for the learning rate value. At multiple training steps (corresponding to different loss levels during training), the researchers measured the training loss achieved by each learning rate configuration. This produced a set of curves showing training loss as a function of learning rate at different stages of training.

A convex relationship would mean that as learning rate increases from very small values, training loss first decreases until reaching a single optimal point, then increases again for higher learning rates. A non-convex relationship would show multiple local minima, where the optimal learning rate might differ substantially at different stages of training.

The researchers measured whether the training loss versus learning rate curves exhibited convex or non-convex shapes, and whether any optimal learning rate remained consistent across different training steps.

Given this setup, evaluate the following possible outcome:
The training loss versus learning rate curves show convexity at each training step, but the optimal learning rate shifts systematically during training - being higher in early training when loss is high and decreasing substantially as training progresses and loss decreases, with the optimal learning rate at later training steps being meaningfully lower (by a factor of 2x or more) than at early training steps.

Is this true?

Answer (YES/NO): NO